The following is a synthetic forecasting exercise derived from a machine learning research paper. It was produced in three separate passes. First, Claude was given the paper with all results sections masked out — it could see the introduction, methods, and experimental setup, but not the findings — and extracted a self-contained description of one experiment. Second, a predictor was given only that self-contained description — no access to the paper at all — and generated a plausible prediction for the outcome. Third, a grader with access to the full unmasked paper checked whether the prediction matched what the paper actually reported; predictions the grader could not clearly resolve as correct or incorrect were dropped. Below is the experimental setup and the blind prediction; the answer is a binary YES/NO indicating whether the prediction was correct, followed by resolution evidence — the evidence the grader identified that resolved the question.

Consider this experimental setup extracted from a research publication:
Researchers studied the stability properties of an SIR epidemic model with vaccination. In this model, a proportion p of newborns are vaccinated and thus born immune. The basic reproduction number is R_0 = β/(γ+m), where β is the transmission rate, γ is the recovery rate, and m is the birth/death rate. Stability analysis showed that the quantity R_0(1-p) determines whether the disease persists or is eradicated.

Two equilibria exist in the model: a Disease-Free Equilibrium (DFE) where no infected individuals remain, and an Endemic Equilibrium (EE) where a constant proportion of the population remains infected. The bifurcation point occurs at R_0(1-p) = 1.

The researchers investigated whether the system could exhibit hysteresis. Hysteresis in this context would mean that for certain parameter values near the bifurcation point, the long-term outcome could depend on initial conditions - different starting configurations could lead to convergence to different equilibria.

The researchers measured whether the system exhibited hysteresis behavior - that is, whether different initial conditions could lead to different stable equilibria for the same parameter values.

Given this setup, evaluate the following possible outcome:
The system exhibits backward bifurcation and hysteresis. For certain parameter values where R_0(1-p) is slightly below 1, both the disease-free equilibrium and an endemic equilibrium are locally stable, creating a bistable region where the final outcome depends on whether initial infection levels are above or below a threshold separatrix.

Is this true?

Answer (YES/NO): NO